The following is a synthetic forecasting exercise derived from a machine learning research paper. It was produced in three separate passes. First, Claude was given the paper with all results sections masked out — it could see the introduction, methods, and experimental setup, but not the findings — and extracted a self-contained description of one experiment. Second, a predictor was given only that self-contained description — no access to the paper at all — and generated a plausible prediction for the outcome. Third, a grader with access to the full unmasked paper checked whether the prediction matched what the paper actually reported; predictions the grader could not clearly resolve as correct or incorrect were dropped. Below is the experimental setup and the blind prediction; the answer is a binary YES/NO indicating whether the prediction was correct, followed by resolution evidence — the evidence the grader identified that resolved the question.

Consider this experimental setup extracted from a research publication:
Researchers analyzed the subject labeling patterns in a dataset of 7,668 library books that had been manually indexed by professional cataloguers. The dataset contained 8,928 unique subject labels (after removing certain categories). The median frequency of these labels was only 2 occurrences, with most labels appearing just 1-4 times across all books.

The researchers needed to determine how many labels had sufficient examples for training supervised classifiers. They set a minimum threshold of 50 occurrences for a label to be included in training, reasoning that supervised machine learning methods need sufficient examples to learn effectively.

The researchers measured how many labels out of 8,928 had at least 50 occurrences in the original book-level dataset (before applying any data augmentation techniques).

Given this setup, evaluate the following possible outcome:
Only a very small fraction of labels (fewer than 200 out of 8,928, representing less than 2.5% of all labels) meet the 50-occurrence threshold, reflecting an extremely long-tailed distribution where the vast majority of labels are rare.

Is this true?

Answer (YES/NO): YES